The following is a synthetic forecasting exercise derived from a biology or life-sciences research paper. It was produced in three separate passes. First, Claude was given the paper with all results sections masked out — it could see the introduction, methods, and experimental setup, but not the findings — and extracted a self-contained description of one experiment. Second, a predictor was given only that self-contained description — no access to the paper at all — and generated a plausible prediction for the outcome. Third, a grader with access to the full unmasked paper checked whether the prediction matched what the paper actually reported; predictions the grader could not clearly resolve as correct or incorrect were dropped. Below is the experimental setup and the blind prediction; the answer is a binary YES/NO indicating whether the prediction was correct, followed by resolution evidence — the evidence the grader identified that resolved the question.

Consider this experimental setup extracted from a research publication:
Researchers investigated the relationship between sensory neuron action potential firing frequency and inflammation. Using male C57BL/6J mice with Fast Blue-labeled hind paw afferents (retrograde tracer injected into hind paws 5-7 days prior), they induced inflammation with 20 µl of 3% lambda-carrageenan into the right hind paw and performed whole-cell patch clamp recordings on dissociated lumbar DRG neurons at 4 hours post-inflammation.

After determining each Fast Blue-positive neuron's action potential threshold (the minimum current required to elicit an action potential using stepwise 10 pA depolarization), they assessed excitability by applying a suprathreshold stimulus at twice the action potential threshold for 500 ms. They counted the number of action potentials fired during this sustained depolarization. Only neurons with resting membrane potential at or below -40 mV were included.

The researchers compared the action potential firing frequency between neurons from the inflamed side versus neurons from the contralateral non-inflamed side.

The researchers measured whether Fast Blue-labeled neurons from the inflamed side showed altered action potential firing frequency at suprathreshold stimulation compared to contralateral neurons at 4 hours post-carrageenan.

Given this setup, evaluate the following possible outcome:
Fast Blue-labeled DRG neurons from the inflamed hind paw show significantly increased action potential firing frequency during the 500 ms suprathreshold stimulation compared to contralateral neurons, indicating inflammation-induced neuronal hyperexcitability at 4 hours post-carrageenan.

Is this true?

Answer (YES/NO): NO